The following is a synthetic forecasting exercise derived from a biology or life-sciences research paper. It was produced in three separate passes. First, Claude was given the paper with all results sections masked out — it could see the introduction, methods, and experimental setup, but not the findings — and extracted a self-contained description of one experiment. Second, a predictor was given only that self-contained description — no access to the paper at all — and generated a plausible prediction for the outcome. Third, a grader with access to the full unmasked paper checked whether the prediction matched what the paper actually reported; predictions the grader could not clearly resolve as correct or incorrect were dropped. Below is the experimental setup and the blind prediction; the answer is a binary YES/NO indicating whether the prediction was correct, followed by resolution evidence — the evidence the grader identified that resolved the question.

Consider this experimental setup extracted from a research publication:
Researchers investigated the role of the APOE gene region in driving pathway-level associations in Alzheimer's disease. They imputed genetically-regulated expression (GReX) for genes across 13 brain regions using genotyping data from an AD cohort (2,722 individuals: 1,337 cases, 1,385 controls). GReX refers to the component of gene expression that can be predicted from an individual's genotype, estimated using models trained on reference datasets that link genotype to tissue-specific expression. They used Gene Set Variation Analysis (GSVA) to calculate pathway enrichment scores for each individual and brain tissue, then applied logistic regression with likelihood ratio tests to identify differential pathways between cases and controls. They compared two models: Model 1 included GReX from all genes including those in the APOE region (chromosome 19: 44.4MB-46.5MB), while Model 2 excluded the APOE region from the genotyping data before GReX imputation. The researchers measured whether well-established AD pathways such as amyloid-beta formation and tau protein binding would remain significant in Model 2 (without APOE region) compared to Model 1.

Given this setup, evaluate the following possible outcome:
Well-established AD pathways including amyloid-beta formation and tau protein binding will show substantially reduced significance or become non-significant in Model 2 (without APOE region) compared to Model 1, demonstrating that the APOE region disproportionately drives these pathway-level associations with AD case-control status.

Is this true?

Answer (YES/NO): NO